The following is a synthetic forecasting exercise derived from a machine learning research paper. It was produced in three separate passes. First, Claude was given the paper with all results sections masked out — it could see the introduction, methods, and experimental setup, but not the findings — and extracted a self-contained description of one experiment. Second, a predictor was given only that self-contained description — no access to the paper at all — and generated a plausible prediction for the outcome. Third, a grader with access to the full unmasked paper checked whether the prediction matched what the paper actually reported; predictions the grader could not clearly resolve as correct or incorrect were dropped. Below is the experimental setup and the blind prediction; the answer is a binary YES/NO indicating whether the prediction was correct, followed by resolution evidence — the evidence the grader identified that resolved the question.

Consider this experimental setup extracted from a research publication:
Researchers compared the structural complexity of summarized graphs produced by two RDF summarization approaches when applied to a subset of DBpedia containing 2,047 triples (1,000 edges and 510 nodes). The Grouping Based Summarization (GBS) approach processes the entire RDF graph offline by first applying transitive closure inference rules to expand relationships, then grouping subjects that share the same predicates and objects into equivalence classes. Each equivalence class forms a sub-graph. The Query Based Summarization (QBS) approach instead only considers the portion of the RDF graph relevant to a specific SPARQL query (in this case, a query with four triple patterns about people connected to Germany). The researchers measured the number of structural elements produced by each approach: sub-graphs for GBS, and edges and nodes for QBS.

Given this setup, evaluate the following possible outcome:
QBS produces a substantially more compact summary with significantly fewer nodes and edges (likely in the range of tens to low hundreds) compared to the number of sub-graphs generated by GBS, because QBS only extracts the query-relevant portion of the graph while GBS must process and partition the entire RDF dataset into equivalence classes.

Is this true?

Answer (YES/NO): YES